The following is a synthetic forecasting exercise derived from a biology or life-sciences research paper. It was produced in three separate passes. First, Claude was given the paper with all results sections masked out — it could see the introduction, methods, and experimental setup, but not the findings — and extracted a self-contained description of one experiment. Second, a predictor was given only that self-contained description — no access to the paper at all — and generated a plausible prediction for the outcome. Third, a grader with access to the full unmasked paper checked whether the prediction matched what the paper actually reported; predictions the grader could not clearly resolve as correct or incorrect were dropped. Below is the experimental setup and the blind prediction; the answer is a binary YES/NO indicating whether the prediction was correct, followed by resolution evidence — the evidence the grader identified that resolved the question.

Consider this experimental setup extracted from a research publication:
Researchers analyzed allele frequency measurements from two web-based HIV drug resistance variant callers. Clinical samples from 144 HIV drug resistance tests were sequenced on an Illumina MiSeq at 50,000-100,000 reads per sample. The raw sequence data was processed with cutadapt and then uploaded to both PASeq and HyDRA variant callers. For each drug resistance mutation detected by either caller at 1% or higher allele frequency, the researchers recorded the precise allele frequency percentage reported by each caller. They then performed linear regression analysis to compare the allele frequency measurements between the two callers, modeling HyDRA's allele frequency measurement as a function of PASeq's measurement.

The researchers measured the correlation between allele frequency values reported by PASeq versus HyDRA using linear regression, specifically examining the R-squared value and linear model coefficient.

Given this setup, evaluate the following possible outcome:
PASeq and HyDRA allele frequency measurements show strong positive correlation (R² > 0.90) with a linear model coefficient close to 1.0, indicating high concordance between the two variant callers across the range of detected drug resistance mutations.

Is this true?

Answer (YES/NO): YES